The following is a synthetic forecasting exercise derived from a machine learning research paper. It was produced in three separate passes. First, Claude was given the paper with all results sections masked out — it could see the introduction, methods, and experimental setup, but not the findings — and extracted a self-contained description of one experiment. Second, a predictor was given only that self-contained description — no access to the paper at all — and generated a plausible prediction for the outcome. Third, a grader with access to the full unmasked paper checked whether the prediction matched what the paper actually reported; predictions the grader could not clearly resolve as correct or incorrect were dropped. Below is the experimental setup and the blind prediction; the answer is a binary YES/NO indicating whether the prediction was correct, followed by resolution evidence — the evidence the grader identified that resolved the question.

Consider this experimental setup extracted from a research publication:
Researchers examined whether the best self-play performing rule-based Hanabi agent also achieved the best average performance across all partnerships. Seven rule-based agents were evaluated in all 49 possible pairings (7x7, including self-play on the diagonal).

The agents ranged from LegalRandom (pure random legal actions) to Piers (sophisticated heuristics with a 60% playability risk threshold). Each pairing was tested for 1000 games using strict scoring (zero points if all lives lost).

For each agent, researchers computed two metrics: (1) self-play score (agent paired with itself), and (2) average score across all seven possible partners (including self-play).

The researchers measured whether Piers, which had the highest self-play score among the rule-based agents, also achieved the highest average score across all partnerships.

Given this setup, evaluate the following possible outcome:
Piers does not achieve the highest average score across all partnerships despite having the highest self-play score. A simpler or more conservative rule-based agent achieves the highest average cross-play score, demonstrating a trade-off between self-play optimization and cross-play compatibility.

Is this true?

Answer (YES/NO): NO